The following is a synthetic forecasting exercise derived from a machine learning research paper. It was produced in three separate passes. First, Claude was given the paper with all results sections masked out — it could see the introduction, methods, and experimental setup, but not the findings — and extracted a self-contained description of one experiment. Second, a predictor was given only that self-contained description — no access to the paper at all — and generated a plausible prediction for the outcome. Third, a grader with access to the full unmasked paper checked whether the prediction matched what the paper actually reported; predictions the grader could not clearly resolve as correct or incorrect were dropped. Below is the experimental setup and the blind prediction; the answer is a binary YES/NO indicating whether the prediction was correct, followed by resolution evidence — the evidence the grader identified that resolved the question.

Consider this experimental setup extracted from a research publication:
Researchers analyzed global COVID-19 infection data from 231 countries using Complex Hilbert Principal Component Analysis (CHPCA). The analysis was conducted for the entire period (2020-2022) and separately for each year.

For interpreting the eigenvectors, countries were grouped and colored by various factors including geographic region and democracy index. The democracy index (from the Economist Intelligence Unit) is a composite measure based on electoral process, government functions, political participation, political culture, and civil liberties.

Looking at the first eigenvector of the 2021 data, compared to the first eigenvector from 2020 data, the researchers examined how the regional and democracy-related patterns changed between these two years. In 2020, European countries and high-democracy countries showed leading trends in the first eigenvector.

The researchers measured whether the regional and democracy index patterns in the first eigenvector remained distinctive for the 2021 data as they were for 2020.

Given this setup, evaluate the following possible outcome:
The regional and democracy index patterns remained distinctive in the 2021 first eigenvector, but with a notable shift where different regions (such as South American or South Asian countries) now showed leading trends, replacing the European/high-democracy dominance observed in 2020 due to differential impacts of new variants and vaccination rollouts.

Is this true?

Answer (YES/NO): NO